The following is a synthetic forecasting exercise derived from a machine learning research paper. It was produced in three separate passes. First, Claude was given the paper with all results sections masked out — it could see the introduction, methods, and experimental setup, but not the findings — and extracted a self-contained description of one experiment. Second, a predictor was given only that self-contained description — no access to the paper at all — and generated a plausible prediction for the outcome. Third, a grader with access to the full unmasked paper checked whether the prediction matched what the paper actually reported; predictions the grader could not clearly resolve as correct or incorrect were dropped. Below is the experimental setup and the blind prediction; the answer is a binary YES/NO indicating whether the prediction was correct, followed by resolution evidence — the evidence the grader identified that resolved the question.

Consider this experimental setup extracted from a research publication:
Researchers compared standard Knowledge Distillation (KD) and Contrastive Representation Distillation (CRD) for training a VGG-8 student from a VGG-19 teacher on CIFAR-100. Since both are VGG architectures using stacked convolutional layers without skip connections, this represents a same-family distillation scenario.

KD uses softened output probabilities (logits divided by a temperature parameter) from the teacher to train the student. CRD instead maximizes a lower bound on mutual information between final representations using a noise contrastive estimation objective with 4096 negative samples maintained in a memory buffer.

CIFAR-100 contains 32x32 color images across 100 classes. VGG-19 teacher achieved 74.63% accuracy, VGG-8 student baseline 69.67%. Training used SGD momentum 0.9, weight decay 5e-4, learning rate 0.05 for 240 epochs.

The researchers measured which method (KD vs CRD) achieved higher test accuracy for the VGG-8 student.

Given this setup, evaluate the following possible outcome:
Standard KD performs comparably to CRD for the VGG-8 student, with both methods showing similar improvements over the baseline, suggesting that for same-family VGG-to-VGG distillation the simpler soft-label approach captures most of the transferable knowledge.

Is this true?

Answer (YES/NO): NO